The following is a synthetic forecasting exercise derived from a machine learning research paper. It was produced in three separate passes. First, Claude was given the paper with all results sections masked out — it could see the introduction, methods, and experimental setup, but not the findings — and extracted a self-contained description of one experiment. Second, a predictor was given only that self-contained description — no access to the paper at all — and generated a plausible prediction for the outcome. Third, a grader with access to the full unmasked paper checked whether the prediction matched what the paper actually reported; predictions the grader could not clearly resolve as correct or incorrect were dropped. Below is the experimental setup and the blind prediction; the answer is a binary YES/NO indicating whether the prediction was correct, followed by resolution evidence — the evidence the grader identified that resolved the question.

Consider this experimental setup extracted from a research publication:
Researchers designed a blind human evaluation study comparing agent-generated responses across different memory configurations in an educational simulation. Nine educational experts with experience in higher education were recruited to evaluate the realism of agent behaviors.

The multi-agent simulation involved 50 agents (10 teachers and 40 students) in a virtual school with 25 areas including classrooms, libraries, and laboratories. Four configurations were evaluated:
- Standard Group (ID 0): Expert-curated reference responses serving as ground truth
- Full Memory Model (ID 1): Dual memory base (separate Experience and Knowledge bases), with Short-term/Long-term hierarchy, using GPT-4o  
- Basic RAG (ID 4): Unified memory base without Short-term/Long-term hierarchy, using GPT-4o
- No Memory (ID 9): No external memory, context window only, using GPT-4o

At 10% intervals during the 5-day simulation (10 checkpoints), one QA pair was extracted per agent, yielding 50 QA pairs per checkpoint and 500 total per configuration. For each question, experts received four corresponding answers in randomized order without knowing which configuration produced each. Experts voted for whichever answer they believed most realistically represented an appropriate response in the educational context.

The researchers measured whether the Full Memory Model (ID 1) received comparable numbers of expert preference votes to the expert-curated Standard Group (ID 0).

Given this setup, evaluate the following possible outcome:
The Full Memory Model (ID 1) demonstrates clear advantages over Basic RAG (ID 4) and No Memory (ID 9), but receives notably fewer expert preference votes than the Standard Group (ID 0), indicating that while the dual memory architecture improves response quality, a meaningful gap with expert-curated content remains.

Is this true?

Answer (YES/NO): NO